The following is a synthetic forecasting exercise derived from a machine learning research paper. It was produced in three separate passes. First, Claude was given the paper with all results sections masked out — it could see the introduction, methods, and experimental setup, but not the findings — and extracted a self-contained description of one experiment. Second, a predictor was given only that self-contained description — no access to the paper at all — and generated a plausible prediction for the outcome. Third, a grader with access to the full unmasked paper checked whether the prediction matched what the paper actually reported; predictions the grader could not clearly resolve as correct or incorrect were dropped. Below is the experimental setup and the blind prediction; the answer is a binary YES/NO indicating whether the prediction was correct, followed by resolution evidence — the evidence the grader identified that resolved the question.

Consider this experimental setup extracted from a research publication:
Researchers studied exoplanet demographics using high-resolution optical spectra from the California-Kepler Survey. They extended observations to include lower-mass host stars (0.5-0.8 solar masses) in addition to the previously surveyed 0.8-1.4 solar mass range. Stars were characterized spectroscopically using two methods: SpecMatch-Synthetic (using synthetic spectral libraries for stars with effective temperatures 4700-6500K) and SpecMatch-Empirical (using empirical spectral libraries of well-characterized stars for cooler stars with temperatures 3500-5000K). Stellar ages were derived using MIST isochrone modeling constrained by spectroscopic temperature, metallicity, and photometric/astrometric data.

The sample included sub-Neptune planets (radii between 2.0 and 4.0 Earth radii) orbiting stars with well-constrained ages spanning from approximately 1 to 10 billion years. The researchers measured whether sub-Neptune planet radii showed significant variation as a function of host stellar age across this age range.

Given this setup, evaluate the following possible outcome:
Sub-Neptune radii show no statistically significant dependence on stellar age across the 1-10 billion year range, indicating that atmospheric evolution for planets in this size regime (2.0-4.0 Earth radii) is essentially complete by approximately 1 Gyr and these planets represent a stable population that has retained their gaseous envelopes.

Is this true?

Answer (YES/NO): YES